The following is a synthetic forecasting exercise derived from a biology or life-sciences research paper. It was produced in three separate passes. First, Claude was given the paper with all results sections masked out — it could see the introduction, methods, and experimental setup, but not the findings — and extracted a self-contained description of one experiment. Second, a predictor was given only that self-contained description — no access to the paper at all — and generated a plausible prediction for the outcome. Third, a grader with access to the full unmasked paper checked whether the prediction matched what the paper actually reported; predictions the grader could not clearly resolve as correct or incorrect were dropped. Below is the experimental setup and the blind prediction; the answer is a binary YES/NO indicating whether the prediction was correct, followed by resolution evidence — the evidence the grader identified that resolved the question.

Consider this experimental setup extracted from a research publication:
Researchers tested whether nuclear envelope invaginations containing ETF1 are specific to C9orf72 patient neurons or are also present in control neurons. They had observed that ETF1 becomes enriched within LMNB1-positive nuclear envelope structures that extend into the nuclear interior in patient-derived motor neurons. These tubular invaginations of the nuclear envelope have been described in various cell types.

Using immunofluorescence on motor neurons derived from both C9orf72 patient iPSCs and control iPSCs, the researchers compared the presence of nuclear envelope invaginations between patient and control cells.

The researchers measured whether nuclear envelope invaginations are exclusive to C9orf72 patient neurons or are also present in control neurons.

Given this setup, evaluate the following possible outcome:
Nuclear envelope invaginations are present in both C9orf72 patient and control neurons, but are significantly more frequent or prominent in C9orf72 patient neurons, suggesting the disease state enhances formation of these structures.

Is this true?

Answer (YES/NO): YES